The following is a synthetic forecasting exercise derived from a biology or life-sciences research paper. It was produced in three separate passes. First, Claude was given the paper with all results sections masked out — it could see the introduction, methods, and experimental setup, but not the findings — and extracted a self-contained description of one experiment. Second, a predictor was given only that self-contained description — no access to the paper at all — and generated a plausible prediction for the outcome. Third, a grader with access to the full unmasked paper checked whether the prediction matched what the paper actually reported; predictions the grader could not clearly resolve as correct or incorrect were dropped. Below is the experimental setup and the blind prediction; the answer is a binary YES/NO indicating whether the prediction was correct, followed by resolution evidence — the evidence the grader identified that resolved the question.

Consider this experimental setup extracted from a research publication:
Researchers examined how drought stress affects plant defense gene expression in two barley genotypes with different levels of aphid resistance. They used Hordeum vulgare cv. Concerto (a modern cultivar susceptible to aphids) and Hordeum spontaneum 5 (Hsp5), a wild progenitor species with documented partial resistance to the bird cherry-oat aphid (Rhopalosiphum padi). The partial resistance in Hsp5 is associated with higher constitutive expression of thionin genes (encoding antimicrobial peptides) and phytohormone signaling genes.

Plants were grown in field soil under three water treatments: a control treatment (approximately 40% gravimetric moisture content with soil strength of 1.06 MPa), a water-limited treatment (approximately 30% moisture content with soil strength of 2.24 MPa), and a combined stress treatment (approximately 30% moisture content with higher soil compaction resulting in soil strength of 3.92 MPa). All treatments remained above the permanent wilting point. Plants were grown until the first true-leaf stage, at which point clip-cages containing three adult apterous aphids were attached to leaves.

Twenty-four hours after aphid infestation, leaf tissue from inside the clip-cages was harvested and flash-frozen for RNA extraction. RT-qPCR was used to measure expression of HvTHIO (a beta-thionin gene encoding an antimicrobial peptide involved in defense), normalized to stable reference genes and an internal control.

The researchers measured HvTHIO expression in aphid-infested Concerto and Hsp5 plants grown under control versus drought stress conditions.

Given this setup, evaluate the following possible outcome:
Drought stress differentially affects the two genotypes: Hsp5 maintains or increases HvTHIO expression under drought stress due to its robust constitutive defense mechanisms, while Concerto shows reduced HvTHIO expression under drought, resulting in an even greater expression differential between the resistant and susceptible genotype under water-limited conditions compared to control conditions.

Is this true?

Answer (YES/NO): NO